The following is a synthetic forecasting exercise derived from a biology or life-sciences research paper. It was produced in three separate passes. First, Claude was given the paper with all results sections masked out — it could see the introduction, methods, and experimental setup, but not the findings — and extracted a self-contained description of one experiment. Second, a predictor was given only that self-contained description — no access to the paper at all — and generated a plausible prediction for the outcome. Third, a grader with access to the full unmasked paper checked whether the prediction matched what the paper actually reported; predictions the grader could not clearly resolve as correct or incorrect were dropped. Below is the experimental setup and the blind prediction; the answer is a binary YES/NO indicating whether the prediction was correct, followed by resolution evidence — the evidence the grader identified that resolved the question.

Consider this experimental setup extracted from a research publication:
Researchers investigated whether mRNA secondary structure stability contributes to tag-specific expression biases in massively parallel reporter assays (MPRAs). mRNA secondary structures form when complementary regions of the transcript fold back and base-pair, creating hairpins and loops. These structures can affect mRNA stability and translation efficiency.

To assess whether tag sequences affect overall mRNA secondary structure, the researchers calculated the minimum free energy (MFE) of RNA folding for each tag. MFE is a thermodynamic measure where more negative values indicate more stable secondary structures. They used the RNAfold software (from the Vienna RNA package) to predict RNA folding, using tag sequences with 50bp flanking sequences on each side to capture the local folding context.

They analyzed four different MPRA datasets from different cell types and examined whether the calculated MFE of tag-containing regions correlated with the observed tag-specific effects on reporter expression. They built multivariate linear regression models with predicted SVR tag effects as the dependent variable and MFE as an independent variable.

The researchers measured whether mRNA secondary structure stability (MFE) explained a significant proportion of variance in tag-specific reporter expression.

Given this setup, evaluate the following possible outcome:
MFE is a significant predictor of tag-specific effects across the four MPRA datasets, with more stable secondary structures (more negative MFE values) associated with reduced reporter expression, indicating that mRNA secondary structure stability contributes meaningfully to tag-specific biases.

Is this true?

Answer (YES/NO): NO